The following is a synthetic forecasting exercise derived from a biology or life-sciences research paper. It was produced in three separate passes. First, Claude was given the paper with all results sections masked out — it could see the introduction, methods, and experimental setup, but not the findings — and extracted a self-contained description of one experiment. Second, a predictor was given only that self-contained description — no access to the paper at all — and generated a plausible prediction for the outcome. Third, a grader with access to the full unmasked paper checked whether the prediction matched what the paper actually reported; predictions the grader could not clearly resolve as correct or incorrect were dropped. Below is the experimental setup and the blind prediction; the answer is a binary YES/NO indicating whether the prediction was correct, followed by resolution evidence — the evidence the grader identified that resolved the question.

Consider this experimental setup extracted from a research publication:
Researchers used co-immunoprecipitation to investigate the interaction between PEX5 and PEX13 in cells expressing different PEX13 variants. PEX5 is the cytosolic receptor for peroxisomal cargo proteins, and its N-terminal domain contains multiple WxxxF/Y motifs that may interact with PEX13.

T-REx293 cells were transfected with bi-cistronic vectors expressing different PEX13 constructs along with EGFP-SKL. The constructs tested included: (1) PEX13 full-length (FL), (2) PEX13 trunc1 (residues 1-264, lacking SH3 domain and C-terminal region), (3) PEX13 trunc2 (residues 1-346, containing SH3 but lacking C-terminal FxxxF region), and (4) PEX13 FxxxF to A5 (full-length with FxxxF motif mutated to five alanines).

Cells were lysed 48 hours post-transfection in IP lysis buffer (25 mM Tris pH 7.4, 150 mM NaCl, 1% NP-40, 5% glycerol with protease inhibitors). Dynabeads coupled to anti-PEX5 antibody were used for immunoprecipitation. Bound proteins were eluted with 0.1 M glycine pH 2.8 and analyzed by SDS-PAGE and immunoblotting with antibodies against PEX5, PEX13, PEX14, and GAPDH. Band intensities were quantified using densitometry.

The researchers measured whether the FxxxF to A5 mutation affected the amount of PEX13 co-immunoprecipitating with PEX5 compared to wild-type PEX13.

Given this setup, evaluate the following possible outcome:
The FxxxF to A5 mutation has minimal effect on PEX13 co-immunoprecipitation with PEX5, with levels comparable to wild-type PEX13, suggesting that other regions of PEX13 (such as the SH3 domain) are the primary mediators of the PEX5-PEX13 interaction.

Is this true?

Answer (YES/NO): NO